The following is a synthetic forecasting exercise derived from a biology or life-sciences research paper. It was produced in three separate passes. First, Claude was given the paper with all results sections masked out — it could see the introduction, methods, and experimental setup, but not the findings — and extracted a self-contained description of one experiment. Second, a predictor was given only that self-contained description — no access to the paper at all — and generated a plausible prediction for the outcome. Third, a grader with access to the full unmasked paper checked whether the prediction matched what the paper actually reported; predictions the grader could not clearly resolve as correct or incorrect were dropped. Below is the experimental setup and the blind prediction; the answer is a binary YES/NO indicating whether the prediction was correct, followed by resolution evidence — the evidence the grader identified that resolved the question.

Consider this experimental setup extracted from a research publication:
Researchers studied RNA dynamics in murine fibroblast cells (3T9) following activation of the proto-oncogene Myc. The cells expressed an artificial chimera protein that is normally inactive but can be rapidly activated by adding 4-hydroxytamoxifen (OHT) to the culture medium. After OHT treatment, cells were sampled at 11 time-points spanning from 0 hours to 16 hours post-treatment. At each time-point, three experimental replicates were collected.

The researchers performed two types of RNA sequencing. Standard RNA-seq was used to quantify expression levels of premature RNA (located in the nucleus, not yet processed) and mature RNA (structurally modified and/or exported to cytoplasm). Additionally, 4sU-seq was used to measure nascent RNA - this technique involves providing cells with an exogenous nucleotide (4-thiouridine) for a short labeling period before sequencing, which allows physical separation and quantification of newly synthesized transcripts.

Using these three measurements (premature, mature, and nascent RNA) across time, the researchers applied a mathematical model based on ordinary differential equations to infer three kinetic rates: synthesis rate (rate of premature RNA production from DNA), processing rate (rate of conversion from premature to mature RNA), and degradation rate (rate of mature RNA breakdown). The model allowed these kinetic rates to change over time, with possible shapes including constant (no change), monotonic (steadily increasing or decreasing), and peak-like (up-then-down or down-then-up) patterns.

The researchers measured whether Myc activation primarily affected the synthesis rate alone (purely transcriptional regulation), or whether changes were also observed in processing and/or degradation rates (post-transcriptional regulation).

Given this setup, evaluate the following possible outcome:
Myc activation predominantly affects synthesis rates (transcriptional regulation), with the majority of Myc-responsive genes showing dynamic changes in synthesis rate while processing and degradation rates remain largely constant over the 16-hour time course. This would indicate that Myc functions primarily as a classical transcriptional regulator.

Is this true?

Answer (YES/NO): NO